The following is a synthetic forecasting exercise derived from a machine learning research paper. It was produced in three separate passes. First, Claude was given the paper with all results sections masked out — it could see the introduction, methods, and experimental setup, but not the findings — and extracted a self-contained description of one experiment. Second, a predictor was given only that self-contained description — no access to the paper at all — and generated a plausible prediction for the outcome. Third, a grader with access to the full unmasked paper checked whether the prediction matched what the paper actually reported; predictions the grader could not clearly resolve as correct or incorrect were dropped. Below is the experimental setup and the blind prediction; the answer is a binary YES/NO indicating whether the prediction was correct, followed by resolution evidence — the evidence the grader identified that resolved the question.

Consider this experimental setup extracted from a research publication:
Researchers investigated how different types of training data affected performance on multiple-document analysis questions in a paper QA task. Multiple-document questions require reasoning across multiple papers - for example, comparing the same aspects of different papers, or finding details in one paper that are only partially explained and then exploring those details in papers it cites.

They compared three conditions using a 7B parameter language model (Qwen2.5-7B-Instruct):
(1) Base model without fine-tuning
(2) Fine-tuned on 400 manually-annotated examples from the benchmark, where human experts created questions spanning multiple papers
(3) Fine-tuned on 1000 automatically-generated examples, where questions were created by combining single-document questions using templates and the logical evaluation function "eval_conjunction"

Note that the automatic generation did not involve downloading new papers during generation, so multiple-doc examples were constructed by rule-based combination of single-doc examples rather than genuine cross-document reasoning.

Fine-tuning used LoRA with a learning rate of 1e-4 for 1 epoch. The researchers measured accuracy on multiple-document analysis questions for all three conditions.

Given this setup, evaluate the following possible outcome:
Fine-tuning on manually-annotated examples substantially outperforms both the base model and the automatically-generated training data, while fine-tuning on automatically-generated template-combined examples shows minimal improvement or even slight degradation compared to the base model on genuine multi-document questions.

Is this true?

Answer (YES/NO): NO